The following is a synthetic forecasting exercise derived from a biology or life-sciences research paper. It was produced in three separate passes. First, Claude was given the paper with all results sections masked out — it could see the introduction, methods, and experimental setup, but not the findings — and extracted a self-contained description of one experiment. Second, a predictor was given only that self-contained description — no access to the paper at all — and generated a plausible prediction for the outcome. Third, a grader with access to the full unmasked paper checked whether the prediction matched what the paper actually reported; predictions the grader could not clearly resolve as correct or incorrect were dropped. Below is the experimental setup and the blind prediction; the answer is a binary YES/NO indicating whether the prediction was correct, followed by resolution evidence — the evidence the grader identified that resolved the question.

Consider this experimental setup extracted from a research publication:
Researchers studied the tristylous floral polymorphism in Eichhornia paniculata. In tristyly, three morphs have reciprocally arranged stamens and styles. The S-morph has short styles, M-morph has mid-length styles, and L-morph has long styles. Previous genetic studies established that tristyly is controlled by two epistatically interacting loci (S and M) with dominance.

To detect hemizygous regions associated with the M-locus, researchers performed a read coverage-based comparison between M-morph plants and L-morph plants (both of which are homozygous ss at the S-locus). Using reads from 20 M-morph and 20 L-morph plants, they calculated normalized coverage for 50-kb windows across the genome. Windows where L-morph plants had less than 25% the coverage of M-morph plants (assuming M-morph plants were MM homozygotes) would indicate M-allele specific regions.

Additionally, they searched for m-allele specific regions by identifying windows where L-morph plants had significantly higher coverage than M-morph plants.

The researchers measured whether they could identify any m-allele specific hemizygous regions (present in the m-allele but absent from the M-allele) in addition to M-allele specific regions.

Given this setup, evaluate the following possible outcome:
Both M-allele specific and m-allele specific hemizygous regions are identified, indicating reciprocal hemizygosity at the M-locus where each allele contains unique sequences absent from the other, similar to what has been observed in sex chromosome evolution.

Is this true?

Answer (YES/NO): NO